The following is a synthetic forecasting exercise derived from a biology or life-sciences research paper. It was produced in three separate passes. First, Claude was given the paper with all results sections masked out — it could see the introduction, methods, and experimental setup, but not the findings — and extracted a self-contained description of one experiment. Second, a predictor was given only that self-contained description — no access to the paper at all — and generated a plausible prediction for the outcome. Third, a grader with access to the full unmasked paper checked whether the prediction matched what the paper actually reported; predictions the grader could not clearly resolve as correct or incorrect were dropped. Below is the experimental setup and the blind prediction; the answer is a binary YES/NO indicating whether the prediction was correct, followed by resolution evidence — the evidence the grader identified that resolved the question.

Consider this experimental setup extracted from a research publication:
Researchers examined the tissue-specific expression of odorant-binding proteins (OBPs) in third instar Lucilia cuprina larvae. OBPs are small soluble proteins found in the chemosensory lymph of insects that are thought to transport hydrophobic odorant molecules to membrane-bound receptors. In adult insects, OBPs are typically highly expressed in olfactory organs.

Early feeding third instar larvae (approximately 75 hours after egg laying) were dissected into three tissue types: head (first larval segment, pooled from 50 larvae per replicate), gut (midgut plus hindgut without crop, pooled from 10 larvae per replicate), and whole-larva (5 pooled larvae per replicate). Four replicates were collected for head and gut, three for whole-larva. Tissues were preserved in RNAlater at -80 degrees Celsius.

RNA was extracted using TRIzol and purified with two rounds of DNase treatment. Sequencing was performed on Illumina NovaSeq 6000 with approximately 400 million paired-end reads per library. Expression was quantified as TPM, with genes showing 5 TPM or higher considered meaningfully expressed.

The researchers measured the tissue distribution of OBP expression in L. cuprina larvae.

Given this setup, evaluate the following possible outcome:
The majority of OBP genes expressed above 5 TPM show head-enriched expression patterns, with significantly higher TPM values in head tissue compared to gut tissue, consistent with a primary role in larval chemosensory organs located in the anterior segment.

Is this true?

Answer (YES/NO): YES